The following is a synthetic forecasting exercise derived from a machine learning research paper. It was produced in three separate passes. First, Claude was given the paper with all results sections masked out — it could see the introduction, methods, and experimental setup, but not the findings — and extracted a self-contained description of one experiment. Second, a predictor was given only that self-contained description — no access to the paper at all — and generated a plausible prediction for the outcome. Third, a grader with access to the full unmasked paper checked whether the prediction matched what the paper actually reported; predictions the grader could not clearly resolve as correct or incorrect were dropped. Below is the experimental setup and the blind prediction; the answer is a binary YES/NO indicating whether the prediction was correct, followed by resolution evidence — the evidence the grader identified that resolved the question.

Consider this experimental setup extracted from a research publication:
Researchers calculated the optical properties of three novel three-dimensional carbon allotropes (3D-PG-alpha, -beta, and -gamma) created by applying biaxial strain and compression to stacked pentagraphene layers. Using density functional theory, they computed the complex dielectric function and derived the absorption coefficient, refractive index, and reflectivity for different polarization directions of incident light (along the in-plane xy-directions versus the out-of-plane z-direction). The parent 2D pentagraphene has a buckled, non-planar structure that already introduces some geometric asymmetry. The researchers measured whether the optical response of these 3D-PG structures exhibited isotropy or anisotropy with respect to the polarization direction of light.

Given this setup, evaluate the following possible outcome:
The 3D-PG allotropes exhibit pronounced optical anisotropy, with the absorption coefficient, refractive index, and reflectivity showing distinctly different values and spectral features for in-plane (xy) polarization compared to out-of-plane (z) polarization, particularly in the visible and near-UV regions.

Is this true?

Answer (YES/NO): YES